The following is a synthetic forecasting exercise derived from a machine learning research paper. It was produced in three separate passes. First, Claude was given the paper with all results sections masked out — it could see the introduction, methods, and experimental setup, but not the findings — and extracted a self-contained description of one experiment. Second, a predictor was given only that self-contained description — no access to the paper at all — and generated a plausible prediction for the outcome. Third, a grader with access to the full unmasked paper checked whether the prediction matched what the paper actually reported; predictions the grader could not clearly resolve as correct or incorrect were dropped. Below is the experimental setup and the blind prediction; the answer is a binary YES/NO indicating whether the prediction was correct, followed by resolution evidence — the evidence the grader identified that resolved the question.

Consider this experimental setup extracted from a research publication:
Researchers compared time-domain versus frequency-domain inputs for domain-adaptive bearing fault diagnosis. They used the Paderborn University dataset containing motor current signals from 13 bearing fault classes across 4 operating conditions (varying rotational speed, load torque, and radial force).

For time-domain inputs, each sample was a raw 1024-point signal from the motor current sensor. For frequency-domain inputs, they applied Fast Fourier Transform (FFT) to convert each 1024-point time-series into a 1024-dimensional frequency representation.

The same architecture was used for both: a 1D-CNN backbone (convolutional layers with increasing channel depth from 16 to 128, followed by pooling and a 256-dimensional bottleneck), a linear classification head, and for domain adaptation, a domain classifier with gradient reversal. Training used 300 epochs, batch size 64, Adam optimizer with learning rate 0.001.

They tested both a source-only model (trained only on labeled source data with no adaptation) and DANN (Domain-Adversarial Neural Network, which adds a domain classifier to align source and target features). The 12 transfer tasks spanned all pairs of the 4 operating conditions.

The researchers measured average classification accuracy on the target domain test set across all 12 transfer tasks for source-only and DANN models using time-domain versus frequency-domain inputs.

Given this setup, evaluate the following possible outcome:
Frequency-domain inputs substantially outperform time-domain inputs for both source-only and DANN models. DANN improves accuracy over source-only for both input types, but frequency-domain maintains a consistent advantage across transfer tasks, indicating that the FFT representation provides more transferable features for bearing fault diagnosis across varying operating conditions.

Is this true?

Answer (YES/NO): YES